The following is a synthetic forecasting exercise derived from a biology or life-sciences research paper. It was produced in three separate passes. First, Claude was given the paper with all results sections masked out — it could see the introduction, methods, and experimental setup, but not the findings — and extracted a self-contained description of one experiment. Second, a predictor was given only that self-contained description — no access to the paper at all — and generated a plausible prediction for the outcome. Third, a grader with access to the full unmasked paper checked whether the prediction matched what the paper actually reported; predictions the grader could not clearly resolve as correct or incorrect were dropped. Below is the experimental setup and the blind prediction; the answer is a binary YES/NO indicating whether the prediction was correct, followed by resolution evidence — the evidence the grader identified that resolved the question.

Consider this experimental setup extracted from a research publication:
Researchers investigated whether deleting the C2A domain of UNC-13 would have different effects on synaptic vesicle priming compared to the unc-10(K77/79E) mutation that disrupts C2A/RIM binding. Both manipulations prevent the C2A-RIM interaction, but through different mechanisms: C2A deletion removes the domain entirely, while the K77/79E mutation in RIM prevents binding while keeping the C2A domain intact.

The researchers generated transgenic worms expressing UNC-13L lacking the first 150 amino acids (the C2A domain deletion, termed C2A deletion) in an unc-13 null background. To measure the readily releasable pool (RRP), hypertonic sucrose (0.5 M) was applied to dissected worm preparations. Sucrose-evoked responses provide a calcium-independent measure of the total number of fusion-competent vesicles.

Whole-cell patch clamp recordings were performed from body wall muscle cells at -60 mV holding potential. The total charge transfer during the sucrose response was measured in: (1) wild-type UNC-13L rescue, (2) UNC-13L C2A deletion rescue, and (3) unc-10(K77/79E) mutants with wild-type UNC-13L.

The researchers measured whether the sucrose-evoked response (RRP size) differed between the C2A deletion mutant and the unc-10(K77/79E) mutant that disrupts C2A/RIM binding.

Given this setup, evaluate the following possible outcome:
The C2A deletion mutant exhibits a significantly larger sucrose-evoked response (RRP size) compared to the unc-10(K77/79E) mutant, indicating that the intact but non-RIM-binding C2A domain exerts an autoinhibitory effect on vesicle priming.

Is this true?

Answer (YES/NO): NO